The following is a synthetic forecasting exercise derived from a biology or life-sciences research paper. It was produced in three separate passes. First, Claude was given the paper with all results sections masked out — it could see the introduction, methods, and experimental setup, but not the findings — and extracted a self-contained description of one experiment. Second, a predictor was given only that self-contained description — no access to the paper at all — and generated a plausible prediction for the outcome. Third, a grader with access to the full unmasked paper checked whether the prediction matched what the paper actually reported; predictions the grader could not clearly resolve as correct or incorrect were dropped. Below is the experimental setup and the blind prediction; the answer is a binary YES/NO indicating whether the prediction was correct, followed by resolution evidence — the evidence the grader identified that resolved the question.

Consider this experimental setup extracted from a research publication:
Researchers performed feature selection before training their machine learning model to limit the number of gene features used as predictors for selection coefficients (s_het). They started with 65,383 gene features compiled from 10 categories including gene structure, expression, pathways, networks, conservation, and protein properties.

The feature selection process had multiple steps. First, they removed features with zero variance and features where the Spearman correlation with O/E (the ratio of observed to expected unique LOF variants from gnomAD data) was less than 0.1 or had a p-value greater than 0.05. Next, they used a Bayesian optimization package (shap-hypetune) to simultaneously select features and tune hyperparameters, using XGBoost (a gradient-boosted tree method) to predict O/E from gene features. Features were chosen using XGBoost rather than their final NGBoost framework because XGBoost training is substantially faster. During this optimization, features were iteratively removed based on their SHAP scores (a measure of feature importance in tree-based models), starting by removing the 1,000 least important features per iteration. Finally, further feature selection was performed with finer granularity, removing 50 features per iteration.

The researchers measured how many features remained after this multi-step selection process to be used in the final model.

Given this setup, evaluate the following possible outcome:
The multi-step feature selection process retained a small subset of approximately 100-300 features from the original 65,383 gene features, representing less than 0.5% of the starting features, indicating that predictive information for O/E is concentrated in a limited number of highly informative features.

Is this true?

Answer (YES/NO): NO